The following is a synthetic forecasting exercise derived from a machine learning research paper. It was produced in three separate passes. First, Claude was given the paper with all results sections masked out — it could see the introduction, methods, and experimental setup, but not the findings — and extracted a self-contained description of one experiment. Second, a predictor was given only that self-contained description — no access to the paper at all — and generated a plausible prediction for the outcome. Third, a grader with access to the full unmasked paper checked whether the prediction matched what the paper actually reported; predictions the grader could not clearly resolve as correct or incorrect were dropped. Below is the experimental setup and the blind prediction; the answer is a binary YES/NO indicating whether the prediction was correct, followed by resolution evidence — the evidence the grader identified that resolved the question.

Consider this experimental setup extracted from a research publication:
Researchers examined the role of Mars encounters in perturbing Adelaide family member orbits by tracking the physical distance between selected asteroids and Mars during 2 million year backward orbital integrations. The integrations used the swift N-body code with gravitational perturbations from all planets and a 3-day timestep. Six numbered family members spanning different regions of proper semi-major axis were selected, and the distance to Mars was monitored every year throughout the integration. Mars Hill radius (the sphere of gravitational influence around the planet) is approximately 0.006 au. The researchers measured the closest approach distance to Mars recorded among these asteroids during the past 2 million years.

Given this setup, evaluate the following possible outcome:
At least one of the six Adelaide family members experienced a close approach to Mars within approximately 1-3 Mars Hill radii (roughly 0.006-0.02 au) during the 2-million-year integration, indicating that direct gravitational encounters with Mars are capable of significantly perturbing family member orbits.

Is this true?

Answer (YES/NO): NO